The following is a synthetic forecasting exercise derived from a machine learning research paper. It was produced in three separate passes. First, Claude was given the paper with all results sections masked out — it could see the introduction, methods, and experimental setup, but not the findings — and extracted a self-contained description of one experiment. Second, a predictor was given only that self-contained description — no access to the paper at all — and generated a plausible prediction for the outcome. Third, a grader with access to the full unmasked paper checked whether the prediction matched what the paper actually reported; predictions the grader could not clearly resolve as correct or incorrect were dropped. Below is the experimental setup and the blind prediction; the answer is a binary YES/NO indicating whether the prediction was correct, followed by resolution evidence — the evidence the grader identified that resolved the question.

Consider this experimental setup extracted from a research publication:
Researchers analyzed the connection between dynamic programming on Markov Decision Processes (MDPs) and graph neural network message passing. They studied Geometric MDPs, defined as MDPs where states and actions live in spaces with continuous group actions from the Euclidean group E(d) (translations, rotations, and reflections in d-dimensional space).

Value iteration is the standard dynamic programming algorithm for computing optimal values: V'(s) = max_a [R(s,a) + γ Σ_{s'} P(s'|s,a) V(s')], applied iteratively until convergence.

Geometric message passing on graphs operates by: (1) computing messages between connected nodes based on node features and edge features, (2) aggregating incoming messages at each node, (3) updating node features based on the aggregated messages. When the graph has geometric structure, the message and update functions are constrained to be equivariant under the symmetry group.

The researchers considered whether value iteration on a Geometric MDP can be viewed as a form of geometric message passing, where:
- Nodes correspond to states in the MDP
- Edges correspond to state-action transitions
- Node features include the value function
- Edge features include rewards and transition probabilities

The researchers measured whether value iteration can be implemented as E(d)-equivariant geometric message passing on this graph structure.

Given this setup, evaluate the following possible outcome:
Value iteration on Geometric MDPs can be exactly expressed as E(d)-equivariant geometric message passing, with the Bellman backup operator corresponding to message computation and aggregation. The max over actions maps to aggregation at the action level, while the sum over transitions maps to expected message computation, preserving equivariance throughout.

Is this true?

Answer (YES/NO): YES